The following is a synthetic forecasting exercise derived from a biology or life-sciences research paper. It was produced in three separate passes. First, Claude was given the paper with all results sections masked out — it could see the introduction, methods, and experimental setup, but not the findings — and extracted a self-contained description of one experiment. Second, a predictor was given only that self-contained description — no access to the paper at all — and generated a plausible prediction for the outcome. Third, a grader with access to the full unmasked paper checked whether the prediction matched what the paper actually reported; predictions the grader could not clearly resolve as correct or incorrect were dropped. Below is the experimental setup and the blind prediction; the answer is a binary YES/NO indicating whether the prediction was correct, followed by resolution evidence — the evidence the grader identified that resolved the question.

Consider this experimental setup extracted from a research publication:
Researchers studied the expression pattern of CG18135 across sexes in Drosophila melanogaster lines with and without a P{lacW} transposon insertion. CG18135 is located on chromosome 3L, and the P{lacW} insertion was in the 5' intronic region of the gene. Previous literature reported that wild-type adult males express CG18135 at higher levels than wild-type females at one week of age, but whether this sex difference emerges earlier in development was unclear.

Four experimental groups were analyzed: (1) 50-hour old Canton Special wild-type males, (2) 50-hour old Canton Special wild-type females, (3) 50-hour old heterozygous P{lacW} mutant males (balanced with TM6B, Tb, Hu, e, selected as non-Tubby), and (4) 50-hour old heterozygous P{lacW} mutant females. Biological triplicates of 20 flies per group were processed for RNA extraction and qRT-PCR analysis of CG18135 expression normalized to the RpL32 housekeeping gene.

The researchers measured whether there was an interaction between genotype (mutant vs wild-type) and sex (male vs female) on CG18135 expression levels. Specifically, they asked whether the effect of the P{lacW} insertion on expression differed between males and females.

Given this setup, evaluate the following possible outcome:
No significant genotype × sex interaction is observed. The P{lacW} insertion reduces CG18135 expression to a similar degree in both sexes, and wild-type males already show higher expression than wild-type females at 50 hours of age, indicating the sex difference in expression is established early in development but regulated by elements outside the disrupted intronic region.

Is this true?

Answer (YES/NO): NO